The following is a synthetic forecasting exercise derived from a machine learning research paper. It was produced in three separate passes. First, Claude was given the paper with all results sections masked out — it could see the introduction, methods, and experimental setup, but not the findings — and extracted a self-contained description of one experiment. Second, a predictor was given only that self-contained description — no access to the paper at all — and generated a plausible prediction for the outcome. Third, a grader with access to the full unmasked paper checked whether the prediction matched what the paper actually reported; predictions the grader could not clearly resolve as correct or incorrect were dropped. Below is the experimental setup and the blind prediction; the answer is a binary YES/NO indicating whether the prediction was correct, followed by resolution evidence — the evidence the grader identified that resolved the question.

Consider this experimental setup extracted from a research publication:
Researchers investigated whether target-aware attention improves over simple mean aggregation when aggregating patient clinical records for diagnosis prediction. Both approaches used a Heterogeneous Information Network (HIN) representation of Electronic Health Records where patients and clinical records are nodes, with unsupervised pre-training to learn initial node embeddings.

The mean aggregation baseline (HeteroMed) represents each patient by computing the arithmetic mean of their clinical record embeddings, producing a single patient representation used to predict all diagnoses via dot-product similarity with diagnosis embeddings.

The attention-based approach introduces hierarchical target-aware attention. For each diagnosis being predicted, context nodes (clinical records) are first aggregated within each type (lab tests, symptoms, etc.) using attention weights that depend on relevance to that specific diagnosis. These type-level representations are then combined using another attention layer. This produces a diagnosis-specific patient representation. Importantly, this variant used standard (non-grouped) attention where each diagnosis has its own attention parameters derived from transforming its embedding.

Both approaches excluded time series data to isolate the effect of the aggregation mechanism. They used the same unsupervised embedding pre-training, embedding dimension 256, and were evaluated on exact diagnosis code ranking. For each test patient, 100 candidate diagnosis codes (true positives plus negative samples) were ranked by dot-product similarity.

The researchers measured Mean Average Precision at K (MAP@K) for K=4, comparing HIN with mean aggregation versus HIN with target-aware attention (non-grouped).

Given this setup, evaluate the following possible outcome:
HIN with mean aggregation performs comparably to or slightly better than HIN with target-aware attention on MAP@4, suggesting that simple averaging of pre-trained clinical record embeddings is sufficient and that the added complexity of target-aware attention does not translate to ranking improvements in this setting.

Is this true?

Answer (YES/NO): NO